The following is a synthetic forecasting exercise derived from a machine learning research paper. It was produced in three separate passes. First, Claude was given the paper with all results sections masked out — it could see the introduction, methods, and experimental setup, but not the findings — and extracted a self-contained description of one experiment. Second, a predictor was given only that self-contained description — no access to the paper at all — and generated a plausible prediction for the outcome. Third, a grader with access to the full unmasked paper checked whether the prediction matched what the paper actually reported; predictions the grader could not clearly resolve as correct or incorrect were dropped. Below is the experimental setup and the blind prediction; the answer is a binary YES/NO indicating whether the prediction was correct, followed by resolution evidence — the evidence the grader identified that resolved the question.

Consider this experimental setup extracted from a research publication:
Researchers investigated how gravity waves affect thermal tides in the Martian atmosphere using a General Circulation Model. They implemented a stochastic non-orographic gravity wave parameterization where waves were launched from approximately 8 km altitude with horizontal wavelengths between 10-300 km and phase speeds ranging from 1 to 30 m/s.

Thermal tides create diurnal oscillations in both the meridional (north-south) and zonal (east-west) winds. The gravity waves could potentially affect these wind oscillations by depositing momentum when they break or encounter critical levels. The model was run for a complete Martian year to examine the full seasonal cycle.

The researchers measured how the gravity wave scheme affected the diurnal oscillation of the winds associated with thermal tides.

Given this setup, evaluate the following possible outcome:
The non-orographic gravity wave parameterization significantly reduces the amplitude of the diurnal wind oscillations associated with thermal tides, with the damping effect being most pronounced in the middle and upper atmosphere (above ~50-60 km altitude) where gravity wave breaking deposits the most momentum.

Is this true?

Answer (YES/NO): YES